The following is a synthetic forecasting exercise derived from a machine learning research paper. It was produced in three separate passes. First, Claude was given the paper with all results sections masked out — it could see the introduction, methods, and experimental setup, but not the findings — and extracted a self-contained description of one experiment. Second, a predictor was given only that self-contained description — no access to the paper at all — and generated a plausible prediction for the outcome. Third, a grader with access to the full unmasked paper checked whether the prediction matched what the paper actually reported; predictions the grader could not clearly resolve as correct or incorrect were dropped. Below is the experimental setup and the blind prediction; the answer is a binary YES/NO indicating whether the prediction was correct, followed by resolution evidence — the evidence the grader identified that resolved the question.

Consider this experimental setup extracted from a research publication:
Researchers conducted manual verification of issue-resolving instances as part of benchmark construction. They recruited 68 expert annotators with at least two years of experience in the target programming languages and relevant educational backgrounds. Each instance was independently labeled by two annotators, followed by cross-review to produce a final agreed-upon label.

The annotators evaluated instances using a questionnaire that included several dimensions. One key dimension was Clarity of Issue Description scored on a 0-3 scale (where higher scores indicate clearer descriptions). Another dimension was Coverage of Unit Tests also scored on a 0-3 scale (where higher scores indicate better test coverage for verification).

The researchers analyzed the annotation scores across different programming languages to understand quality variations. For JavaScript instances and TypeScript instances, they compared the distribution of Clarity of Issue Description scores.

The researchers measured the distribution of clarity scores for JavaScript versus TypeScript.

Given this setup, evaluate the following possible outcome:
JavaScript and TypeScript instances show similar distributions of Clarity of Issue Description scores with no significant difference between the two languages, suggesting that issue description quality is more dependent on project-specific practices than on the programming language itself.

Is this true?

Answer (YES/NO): NO